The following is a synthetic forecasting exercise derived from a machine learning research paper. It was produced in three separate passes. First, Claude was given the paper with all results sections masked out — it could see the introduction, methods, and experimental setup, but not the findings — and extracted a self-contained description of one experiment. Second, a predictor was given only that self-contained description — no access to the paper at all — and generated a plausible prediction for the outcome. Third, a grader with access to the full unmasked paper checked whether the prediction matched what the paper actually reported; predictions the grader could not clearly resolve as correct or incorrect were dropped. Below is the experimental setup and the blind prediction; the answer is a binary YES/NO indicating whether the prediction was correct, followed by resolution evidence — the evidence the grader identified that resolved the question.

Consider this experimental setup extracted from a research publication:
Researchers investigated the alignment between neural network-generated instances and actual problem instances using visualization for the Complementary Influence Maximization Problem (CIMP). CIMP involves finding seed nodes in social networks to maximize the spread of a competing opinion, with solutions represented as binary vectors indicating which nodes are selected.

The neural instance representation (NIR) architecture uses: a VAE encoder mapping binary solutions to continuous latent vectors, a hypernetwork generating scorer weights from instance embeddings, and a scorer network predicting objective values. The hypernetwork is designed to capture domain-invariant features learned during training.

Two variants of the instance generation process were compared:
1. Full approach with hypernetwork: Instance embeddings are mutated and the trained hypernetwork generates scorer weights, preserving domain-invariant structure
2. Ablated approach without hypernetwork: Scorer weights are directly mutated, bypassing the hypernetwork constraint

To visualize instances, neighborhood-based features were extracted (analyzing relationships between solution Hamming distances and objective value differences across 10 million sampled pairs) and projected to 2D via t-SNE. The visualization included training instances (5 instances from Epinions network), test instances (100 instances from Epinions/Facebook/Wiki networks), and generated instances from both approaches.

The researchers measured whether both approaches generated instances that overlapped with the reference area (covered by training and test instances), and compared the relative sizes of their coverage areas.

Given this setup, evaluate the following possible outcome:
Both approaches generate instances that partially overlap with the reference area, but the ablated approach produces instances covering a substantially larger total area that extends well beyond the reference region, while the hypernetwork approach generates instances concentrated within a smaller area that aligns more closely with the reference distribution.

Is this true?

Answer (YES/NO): NO